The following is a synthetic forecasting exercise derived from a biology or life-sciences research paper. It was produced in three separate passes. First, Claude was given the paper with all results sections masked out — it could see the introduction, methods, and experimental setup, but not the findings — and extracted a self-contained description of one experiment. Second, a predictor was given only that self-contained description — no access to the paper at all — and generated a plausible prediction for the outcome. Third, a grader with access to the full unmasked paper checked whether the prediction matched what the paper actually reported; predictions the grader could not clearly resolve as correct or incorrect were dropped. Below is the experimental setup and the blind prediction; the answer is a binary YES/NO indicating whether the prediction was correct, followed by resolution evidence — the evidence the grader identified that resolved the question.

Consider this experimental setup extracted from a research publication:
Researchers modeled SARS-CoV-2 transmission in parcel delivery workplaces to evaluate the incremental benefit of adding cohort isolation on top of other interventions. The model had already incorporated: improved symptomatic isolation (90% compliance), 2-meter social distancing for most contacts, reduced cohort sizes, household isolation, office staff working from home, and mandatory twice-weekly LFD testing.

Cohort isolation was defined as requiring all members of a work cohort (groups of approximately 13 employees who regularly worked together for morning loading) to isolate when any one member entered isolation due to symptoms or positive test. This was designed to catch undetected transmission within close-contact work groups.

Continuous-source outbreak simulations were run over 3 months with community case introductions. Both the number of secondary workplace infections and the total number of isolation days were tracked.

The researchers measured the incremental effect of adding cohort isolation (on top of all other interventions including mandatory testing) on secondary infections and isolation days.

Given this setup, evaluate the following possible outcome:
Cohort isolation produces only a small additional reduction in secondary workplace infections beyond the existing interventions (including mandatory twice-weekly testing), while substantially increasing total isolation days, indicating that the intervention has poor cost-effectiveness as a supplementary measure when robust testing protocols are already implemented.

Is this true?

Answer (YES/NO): YES